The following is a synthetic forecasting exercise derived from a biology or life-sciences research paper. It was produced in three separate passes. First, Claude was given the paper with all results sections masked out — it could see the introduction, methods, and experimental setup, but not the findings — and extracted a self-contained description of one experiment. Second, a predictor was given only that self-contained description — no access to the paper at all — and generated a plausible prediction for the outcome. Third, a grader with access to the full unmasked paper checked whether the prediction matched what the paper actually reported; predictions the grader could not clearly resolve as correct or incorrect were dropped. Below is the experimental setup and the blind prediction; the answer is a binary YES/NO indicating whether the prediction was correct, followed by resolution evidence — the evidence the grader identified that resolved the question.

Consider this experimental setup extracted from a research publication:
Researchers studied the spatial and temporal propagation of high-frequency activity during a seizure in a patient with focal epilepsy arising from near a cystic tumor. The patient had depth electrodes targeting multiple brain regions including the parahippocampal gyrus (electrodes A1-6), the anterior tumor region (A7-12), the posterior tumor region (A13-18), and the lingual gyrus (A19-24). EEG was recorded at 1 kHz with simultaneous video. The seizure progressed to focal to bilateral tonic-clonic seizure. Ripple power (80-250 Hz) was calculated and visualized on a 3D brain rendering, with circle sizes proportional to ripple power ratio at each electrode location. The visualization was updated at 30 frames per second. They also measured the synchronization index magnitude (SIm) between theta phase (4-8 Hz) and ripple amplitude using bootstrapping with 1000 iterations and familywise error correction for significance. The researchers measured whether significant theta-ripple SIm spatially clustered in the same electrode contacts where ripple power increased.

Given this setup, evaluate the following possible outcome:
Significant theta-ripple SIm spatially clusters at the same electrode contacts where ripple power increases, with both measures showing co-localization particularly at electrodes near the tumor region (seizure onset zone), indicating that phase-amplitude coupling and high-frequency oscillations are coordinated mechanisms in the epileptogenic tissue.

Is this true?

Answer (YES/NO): YES